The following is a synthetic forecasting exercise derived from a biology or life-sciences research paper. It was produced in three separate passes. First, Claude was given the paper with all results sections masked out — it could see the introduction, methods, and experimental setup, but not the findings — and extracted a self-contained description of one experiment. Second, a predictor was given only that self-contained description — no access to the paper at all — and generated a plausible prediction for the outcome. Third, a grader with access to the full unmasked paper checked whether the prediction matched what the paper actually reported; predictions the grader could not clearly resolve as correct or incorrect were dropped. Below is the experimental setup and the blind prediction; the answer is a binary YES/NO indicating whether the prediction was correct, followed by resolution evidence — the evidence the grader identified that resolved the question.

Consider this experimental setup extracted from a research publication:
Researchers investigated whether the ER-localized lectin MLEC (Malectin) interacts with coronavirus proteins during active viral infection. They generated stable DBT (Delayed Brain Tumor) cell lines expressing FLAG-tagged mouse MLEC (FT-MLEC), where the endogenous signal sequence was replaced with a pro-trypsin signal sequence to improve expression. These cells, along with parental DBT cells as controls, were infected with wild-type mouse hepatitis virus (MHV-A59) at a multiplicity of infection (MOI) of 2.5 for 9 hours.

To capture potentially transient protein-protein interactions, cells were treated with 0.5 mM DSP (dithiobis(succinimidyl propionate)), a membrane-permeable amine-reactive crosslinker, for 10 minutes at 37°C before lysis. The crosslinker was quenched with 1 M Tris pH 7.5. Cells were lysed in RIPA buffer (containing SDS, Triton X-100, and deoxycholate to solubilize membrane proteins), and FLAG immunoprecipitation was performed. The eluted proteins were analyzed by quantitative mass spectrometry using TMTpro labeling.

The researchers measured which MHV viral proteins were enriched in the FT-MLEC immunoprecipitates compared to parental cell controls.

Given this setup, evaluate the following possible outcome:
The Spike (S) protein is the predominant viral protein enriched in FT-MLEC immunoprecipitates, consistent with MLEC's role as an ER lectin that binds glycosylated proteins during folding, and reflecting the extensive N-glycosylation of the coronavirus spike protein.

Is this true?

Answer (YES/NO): NO